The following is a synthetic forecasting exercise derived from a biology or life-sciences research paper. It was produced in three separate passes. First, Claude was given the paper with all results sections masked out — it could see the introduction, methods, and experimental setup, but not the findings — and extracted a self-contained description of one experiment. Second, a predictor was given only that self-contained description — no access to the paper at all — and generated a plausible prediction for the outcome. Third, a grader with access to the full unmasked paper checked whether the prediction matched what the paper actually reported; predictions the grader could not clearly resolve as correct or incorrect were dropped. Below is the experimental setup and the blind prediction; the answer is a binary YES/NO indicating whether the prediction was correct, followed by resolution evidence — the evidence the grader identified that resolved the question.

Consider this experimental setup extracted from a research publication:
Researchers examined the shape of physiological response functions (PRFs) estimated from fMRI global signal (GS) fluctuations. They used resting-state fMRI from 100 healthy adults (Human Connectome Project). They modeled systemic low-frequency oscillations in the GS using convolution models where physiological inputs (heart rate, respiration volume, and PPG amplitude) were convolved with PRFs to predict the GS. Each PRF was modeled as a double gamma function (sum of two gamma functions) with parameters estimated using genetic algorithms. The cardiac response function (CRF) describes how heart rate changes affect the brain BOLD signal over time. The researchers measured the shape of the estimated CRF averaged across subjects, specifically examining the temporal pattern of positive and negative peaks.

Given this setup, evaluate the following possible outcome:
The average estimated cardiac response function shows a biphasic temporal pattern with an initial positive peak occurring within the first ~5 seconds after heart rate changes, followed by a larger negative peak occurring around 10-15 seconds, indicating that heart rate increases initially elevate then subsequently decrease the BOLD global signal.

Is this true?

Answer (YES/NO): NO